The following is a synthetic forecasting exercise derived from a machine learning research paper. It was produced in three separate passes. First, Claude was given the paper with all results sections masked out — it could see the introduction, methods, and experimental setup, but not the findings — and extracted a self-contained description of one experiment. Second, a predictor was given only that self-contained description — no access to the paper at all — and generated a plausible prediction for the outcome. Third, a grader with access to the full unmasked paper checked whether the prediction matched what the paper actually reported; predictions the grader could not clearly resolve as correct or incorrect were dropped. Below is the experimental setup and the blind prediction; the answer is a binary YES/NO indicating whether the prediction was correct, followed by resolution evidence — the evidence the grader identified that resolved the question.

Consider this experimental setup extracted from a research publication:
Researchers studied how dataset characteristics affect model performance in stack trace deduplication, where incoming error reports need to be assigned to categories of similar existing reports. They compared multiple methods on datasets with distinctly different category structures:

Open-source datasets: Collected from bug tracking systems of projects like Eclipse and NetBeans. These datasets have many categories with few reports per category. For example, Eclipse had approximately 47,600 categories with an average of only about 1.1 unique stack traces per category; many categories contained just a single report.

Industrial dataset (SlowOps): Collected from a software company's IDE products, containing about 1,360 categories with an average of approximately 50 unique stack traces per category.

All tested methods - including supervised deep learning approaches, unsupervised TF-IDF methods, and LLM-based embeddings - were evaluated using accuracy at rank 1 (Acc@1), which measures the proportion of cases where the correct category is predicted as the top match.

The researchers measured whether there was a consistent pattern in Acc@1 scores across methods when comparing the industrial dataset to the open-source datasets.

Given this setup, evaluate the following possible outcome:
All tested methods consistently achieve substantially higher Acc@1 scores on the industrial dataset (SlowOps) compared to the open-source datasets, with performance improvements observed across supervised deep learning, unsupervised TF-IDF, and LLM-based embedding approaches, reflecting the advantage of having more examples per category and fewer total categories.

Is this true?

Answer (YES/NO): YES